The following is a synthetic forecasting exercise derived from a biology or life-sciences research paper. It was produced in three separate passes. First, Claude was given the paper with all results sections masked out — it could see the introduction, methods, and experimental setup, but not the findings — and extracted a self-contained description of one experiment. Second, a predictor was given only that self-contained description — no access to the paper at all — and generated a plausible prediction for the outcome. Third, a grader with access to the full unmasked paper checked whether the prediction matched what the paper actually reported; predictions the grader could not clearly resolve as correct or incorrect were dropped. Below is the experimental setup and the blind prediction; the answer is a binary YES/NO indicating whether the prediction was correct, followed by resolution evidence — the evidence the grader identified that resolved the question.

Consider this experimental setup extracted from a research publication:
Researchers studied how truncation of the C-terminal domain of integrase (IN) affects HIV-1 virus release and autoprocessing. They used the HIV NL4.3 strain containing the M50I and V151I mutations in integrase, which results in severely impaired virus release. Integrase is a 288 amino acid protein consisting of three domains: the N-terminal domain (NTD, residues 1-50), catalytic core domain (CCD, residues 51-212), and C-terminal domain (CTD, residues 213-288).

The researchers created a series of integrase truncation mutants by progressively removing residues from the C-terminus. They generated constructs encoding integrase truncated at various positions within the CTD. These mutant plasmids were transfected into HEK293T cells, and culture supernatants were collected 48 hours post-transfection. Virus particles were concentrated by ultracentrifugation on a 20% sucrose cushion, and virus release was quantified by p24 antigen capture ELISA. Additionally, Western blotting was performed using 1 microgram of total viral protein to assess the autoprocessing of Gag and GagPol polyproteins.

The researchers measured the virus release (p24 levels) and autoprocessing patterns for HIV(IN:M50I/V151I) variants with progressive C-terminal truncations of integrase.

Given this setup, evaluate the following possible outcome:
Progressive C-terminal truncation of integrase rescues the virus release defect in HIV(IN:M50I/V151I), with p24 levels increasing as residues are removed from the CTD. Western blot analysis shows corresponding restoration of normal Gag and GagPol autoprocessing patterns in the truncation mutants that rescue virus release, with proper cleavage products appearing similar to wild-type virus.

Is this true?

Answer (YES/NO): NO